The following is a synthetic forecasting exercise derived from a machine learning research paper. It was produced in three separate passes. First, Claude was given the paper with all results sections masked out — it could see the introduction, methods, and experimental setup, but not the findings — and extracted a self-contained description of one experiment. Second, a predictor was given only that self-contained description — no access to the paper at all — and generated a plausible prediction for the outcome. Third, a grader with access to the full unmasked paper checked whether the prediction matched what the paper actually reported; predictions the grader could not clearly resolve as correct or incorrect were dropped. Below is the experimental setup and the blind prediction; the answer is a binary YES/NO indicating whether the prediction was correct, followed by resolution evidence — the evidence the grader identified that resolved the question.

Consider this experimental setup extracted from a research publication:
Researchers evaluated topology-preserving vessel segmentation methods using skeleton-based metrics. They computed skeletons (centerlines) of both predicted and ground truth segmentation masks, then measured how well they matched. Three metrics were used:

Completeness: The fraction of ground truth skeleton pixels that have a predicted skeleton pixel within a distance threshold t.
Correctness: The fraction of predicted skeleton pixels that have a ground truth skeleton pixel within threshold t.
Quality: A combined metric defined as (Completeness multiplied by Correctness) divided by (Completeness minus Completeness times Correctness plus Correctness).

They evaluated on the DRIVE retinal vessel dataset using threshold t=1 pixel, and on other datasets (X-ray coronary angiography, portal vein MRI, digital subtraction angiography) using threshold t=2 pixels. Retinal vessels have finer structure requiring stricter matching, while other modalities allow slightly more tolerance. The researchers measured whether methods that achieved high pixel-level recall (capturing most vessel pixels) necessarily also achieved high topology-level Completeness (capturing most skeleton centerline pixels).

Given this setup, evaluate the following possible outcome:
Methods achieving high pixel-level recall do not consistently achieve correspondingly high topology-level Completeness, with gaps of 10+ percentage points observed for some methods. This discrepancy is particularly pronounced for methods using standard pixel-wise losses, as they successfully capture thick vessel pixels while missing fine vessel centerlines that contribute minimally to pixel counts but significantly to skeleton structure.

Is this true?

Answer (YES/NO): NO